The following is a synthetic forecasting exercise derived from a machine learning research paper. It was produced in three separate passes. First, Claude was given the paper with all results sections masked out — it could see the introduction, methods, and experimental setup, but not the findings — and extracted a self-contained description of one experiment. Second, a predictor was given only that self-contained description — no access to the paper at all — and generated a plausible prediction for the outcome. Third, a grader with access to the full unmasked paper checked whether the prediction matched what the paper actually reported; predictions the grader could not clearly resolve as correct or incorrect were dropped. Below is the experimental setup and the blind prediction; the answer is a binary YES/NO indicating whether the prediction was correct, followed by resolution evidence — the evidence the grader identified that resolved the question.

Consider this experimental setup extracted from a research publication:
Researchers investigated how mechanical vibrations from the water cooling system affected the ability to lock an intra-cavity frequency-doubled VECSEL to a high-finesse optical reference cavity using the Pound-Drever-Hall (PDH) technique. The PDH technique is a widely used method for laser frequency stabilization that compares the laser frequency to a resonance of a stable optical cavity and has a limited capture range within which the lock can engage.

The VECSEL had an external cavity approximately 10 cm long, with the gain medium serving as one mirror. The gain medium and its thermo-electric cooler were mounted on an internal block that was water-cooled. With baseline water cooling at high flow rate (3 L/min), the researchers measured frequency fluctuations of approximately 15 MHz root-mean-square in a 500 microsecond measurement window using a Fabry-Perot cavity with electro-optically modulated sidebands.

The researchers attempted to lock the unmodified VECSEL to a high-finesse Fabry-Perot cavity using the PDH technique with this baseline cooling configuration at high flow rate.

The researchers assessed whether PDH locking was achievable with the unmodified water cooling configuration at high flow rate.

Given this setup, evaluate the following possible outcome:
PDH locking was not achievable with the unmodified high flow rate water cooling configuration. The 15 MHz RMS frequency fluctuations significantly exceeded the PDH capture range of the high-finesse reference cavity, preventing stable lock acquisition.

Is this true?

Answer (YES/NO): YES